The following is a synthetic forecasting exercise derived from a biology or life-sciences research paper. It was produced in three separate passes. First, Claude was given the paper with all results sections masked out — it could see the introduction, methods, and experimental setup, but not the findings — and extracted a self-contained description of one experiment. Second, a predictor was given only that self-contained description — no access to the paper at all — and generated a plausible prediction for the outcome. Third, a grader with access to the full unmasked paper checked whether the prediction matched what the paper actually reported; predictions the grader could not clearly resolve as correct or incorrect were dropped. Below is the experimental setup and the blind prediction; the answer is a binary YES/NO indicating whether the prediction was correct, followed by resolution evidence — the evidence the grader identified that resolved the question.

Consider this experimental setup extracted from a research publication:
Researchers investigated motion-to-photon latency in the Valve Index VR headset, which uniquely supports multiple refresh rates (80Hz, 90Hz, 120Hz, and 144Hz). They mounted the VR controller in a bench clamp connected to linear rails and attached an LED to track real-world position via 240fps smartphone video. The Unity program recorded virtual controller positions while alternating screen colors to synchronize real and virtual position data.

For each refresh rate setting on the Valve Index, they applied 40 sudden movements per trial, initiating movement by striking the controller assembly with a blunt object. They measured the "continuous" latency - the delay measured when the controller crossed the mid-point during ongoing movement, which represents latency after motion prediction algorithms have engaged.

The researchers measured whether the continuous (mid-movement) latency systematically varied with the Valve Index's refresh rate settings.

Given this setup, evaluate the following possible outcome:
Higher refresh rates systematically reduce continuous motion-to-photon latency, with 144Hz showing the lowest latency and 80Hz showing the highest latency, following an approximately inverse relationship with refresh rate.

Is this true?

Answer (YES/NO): NO